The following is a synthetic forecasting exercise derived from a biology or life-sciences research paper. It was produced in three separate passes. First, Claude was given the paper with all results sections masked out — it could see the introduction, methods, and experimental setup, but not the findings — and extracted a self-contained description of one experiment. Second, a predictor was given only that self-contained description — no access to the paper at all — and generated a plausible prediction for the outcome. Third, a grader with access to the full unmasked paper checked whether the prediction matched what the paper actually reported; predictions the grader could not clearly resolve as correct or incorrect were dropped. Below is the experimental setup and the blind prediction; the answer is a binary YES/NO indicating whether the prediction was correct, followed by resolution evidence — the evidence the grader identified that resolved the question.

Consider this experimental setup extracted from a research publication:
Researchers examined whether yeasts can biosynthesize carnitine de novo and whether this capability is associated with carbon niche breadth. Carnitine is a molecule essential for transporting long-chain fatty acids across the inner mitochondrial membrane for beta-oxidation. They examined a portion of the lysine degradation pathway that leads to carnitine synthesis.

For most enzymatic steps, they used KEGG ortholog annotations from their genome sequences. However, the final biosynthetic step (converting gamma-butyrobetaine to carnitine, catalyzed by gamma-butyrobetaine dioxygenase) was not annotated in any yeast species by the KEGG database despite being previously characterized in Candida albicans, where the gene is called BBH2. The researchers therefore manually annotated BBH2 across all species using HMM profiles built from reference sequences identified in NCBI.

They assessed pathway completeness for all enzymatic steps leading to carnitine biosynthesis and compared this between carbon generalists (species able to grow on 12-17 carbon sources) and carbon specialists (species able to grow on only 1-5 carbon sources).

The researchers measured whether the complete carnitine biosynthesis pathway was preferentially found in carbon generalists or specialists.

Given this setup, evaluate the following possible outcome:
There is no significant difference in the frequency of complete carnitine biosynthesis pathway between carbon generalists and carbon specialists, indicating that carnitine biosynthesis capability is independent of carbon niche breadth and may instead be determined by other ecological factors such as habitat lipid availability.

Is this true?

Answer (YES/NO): NO